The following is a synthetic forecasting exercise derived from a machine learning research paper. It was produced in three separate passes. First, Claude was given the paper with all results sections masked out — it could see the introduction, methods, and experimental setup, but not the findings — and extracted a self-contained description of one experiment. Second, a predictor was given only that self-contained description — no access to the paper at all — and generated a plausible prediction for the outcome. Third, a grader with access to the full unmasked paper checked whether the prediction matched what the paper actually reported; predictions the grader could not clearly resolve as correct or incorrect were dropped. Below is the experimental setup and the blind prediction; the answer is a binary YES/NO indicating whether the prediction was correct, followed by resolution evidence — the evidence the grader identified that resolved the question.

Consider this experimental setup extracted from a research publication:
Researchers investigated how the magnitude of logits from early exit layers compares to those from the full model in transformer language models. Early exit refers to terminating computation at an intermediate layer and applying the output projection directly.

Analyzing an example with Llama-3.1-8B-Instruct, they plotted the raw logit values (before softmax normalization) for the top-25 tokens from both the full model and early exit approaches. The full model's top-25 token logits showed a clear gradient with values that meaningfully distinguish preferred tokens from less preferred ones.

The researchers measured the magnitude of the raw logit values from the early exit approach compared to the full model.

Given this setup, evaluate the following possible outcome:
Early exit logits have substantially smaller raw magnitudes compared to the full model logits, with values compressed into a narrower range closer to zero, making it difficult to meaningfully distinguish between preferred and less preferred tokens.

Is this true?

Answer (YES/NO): YES